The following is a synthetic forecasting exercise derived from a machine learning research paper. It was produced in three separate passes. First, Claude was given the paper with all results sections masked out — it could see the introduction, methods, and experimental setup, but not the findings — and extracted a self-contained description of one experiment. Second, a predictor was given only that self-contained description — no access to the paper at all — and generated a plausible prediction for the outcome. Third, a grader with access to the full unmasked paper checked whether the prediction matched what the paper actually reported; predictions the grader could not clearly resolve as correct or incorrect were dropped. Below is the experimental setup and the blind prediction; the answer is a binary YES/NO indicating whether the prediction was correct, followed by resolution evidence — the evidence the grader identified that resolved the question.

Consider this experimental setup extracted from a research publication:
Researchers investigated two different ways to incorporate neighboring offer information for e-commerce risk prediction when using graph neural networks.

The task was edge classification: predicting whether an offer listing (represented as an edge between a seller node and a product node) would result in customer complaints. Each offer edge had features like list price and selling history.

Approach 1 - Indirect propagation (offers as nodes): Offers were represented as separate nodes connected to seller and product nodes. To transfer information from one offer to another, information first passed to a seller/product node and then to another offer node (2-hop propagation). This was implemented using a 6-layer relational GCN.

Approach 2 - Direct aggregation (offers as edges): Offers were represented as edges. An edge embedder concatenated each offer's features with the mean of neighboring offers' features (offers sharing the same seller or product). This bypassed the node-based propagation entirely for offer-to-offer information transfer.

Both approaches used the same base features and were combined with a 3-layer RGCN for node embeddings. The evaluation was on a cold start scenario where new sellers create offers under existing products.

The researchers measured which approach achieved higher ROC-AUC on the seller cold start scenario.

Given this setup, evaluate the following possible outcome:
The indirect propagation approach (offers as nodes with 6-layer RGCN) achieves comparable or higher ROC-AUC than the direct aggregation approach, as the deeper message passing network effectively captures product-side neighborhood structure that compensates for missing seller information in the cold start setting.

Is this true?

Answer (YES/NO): NO